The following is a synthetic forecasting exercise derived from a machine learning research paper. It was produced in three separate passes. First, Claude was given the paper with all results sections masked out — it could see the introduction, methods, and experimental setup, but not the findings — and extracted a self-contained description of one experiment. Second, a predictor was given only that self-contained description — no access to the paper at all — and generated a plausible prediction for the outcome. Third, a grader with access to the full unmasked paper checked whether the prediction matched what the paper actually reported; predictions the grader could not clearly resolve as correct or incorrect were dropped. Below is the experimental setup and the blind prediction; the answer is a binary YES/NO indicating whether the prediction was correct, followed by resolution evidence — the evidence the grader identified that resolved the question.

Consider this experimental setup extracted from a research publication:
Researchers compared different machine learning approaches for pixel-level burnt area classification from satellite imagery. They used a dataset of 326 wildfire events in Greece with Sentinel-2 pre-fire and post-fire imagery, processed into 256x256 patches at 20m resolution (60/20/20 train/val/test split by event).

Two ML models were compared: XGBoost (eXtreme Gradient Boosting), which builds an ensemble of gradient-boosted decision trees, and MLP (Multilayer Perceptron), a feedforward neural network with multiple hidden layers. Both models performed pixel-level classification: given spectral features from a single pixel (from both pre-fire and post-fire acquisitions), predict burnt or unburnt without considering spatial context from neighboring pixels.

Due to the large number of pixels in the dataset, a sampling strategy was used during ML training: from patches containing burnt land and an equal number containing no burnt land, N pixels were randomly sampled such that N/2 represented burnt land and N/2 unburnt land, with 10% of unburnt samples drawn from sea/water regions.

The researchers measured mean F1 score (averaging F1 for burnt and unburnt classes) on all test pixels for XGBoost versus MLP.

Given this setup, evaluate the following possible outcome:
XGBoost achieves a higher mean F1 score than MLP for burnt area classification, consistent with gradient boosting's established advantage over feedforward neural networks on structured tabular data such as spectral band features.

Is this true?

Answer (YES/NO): YES